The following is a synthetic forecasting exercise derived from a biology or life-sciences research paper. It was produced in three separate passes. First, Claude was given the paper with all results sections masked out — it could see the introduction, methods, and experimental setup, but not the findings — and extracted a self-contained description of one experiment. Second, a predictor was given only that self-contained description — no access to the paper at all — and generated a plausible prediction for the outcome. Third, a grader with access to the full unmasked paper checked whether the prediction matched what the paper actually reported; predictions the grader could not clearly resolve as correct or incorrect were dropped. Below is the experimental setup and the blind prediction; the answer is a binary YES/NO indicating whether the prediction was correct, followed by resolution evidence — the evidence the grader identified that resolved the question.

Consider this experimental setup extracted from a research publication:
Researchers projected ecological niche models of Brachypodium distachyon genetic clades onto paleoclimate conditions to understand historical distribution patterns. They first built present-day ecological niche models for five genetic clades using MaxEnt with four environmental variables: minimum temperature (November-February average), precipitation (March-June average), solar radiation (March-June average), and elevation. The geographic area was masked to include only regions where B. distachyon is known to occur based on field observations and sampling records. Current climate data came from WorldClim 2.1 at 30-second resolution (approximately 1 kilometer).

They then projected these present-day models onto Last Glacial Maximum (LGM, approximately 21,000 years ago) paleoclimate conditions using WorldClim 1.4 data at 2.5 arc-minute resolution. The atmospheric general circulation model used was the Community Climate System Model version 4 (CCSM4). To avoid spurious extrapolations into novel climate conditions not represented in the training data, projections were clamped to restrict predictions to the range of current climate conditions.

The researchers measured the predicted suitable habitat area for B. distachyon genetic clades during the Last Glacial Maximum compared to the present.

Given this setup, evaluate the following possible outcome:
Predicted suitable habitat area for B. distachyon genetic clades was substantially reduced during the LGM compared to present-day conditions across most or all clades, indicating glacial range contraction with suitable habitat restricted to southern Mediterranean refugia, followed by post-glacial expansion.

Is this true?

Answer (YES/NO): NO